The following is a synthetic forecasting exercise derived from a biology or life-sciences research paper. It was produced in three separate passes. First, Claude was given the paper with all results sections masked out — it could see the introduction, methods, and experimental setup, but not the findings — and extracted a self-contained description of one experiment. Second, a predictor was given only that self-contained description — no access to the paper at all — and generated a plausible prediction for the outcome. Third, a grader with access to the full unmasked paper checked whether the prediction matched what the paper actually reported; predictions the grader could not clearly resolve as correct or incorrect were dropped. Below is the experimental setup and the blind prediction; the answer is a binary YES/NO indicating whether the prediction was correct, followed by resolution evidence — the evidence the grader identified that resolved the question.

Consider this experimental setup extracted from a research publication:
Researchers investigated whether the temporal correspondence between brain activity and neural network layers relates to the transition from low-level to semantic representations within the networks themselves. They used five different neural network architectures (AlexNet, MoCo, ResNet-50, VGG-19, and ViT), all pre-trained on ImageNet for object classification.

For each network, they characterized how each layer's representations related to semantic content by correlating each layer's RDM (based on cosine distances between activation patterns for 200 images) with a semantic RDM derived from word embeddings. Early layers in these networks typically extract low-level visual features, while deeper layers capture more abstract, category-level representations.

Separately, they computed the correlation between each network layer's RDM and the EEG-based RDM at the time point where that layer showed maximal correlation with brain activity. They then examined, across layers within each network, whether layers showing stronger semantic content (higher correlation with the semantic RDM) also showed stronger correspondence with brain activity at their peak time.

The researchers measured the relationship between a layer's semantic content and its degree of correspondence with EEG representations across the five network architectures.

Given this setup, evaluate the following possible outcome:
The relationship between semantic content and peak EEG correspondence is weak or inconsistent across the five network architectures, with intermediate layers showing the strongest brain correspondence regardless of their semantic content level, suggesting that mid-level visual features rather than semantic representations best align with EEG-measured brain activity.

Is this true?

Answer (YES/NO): NO